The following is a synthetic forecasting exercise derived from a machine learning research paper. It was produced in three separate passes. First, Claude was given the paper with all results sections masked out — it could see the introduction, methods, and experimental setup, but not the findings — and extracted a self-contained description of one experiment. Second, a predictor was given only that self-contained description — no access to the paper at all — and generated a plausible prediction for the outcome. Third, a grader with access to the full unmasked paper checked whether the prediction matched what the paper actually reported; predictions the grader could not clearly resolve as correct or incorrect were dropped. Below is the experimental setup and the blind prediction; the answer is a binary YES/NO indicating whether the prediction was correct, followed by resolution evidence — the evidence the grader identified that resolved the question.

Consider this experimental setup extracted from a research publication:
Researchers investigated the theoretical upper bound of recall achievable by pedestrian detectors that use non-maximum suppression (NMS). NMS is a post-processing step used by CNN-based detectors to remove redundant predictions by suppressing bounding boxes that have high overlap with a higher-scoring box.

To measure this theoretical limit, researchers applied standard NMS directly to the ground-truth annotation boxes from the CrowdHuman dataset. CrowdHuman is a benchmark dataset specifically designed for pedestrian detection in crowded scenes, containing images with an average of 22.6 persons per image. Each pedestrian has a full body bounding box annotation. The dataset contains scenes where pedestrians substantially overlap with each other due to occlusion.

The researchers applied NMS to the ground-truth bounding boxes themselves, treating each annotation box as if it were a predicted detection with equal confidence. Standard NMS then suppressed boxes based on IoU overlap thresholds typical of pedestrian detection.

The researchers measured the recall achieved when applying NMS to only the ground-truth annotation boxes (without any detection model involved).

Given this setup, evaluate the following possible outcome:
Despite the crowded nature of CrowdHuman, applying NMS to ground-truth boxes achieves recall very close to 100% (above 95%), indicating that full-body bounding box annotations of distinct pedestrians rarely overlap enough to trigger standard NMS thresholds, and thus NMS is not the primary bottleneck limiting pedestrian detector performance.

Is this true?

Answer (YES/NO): NO